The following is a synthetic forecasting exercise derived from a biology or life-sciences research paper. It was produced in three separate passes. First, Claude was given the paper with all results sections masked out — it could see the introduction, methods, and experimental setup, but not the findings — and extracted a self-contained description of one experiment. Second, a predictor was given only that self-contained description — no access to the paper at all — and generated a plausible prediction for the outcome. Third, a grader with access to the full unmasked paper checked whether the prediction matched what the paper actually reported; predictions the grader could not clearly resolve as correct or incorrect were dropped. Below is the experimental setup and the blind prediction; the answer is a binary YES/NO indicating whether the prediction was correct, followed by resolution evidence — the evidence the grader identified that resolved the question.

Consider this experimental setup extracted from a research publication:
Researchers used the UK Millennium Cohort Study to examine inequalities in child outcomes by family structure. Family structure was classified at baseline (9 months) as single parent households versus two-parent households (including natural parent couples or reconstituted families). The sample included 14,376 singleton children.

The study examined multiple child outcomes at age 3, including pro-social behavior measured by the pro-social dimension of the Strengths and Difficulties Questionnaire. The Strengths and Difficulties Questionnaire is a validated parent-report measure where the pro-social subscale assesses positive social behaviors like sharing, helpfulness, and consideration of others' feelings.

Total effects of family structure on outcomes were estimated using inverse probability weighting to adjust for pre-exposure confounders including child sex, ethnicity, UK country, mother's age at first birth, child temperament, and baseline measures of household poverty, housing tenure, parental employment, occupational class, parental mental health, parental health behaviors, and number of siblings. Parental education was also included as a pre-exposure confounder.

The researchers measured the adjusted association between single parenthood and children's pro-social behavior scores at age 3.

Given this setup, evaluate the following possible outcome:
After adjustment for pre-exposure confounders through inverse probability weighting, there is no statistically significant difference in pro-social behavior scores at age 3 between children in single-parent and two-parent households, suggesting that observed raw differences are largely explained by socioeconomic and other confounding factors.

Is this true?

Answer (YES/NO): NO